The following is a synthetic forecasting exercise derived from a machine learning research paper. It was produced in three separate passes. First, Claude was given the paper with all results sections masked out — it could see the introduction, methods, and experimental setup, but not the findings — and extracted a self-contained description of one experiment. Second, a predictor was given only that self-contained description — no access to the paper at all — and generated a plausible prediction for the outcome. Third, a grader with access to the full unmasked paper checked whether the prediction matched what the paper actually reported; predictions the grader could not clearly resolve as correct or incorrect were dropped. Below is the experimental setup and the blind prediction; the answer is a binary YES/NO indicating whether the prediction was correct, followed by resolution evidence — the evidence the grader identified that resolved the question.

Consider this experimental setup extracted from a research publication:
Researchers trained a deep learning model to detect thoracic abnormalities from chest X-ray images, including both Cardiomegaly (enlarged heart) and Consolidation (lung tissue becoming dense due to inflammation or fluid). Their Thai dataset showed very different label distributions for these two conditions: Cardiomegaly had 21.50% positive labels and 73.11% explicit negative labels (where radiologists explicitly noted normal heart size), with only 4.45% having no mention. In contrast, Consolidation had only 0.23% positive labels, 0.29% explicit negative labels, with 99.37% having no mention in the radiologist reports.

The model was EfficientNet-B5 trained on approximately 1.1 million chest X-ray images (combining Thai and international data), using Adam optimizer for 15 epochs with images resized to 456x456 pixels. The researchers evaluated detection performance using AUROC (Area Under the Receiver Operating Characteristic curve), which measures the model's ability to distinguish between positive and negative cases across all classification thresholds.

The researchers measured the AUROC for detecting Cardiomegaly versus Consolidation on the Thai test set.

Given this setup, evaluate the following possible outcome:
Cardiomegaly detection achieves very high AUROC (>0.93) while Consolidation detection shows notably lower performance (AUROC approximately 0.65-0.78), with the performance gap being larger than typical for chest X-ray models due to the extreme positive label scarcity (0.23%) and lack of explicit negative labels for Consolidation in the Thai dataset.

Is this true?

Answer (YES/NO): NO